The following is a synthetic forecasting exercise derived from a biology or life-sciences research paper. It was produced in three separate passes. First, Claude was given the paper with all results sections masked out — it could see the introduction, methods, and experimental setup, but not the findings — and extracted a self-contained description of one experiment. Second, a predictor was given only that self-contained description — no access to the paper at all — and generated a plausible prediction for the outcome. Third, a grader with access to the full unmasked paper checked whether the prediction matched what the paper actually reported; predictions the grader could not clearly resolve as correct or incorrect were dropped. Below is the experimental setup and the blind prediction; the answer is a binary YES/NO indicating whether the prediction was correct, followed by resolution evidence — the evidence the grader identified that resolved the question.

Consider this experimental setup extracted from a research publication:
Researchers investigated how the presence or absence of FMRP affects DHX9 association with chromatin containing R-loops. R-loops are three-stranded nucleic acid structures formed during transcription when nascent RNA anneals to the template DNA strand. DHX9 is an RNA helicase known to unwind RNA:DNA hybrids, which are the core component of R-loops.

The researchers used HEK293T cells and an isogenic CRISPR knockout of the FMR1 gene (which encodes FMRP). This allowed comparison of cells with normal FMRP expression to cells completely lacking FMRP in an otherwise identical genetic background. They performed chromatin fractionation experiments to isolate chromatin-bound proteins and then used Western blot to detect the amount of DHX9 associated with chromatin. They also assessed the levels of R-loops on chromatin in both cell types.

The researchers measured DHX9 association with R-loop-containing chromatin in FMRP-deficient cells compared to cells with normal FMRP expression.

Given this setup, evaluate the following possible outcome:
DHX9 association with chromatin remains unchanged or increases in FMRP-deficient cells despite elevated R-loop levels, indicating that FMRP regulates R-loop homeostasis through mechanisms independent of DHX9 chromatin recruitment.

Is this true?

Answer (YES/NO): NO